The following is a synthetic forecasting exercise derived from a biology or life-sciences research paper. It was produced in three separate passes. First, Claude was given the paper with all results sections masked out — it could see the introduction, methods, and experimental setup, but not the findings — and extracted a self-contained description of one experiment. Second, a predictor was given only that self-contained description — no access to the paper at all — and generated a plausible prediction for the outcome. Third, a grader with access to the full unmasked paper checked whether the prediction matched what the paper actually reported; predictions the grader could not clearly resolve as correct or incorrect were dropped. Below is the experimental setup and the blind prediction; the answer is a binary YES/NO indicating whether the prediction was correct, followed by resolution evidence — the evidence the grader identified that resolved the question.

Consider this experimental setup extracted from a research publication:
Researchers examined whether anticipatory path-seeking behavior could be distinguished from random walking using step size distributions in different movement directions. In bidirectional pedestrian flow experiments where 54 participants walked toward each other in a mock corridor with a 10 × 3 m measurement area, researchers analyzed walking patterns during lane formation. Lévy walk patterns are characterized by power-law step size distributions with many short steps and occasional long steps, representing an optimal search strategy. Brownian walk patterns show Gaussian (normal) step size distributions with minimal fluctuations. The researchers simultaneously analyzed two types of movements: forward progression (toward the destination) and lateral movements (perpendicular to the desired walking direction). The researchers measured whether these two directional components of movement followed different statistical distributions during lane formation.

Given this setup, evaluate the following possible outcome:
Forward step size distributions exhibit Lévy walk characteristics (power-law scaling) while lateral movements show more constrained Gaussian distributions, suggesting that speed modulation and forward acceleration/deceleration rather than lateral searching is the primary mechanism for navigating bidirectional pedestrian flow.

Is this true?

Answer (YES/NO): NO